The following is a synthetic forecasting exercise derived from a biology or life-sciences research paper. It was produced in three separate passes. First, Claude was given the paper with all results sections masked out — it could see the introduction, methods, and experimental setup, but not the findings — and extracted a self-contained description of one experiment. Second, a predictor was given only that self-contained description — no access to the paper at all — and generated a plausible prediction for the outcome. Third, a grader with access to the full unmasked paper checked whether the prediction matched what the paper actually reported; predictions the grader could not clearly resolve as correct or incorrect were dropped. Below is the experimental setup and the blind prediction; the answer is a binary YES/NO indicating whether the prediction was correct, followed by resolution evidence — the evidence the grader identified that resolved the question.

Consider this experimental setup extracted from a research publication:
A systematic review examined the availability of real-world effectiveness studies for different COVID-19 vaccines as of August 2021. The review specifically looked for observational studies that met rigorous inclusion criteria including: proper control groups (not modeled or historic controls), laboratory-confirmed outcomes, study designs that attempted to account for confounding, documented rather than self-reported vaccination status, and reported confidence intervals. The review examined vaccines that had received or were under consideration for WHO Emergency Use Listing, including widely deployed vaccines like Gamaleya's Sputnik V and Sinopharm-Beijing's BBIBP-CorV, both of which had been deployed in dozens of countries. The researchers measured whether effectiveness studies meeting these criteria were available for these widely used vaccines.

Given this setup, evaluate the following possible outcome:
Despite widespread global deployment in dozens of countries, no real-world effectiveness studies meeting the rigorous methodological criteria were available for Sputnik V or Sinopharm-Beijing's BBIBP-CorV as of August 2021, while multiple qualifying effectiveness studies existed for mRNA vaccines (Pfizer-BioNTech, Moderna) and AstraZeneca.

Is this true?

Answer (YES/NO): YES